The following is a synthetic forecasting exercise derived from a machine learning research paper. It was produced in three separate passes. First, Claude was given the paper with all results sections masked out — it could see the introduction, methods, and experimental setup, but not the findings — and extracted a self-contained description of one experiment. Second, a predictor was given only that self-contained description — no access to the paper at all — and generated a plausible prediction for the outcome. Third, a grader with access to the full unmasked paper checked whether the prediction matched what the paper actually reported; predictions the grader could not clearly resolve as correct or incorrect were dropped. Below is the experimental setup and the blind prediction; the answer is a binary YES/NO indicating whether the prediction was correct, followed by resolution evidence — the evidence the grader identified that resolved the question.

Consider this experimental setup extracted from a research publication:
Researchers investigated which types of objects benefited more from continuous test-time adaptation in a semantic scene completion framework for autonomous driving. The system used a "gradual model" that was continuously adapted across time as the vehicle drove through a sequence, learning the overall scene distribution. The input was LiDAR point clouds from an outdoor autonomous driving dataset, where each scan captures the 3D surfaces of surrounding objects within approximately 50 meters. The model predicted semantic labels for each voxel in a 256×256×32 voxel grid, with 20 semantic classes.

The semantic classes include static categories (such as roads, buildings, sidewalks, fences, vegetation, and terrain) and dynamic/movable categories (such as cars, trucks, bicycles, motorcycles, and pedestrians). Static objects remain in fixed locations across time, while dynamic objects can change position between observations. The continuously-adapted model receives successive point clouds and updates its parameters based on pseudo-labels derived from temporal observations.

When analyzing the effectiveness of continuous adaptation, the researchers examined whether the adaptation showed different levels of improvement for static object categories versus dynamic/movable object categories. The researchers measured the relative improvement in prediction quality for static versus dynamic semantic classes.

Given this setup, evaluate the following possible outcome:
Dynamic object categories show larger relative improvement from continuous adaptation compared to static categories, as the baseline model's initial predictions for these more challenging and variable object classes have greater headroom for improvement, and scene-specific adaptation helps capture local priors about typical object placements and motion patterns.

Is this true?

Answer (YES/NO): NO